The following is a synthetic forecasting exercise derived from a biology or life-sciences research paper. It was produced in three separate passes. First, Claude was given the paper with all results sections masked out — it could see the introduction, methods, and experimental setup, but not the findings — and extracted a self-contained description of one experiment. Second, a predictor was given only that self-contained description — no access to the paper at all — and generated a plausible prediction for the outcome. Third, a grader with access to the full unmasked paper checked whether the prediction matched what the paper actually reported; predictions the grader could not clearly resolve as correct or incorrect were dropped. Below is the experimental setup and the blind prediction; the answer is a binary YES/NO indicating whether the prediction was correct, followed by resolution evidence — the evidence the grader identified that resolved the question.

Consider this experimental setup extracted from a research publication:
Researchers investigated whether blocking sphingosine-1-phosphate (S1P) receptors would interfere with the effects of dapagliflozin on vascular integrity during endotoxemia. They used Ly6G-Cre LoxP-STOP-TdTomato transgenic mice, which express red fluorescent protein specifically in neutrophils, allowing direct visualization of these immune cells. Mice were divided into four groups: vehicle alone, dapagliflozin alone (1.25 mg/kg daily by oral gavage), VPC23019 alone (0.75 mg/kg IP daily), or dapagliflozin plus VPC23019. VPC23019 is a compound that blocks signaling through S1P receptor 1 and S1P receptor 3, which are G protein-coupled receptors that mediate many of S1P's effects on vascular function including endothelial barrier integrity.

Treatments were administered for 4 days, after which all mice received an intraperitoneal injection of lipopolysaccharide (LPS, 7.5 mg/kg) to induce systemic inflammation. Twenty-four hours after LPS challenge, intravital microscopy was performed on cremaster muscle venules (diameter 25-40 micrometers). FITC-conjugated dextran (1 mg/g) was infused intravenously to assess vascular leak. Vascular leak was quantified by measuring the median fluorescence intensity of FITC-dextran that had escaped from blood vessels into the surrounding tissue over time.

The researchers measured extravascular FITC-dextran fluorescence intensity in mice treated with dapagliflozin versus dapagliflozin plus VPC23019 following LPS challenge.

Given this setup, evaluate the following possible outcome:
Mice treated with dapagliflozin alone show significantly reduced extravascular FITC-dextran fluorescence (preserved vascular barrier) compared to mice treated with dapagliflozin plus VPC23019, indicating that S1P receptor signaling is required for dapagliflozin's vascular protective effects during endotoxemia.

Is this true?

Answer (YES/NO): YES